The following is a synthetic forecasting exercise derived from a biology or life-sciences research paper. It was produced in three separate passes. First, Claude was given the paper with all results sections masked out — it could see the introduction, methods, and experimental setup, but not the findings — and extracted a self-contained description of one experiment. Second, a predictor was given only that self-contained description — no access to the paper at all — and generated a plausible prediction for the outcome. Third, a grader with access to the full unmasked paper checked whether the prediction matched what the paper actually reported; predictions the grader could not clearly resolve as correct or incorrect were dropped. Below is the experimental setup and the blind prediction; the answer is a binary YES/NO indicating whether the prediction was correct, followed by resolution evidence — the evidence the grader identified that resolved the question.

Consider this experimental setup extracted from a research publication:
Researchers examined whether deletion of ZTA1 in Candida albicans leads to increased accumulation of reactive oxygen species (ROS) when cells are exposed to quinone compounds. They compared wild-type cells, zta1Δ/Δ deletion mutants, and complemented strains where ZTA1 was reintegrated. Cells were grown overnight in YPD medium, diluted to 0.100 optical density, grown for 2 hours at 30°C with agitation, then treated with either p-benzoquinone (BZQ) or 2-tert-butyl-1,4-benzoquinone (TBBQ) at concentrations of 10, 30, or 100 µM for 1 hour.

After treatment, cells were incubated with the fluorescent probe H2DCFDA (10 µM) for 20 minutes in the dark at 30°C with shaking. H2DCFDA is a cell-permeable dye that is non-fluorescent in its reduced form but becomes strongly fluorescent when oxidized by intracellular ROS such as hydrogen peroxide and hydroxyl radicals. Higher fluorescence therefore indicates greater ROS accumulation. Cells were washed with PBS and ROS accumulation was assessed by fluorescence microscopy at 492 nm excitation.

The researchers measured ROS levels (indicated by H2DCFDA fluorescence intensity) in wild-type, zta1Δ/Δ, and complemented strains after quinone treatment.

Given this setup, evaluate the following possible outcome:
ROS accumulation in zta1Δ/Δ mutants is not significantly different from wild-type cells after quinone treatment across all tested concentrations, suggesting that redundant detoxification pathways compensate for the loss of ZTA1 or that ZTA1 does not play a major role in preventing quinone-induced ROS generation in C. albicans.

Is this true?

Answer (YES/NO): NO